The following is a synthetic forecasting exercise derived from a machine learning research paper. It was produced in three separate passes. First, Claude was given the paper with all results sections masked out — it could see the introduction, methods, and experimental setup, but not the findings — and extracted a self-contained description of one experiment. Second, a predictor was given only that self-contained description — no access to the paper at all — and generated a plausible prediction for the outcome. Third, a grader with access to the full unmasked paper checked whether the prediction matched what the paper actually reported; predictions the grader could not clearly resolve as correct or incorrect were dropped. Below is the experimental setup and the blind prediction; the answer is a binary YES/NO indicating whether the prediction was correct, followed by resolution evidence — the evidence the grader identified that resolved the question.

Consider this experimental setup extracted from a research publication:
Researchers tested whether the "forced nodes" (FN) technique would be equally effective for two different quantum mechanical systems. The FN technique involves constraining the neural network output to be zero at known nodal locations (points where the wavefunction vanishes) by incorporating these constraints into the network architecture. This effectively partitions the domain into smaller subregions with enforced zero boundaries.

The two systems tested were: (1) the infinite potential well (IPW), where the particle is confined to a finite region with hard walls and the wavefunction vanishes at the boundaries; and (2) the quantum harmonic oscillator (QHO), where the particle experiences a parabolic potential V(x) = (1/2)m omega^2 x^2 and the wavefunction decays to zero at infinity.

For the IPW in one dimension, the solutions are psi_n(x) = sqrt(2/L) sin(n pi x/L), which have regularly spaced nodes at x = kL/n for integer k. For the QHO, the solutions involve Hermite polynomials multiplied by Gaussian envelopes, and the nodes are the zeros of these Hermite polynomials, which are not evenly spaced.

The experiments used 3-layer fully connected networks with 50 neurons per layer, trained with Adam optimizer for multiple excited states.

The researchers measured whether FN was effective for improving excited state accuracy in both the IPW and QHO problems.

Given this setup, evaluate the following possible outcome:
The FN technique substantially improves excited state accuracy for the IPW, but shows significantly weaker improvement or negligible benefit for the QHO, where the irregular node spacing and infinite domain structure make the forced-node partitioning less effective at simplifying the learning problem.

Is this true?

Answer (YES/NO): YES